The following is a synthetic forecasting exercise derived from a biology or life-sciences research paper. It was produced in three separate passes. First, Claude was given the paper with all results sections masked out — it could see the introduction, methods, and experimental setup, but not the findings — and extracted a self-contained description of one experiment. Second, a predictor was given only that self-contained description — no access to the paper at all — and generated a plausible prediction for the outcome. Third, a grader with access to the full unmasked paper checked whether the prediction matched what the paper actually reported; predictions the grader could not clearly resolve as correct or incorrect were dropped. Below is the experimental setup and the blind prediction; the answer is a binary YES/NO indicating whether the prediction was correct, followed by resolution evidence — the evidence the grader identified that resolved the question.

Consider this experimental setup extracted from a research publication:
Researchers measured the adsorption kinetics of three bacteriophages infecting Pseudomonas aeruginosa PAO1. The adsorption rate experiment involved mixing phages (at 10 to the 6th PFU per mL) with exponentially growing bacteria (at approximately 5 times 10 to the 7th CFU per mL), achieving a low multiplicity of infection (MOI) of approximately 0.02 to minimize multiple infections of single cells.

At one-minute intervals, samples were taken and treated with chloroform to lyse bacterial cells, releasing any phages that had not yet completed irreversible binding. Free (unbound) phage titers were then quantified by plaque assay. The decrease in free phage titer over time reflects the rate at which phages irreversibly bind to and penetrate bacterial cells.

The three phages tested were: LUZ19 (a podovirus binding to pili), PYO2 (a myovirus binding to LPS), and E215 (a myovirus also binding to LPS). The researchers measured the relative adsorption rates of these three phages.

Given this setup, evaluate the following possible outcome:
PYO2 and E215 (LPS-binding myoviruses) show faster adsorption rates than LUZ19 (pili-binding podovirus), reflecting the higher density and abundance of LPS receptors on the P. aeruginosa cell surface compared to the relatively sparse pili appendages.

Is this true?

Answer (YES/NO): NO